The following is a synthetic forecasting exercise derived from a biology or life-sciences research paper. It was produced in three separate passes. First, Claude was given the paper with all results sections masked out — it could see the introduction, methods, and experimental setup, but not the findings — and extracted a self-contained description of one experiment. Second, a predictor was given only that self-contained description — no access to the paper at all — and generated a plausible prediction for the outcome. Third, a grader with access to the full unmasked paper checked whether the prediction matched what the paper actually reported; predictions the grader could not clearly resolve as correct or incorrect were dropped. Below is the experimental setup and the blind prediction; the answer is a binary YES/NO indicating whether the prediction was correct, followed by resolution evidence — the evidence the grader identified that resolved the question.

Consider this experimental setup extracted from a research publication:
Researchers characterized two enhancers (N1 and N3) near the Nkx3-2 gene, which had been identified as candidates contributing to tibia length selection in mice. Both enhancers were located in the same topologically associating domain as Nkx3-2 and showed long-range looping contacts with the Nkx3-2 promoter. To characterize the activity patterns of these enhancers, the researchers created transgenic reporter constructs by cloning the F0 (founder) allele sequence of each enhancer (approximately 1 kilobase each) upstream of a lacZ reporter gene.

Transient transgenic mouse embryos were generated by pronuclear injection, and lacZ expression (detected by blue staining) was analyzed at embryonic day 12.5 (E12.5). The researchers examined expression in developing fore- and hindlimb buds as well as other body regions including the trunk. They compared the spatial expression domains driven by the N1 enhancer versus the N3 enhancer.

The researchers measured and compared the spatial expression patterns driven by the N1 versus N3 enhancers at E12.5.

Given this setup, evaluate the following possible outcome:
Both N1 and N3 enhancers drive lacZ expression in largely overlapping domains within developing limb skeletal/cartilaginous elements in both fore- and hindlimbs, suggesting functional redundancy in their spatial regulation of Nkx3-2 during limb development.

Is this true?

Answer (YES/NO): NO